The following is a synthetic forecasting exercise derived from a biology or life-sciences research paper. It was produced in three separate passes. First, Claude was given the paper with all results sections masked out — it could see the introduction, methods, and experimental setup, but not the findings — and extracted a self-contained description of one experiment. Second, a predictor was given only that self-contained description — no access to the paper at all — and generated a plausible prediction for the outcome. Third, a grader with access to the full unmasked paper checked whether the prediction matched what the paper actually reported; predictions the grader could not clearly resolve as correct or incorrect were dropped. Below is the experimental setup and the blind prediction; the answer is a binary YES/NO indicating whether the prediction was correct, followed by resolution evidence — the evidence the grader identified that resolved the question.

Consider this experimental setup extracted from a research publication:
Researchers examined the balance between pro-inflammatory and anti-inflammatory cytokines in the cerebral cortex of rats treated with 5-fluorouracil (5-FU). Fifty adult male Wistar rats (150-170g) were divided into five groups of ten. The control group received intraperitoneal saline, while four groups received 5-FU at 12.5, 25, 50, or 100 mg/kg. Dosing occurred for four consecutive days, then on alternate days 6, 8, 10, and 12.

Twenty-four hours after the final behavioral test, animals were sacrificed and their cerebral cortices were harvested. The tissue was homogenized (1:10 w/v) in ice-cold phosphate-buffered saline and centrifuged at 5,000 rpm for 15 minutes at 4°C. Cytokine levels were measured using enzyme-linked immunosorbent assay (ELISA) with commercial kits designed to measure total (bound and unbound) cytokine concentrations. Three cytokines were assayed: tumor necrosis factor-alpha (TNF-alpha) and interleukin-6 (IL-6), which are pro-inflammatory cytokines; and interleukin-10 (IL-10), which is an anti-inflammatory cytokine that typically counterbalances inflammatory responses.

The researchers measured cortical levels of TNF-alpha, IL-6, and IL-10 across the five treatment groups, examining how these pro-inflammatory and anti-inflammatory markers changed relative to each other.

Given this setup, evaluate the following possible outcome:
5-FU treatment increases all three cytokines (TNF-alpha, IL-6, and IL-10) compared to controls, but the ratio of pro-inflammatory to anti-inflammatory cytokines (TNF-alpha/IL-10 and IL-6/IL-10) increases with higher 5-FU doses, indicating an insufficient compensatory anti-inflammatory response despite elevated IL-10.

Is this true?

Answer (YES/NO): NO